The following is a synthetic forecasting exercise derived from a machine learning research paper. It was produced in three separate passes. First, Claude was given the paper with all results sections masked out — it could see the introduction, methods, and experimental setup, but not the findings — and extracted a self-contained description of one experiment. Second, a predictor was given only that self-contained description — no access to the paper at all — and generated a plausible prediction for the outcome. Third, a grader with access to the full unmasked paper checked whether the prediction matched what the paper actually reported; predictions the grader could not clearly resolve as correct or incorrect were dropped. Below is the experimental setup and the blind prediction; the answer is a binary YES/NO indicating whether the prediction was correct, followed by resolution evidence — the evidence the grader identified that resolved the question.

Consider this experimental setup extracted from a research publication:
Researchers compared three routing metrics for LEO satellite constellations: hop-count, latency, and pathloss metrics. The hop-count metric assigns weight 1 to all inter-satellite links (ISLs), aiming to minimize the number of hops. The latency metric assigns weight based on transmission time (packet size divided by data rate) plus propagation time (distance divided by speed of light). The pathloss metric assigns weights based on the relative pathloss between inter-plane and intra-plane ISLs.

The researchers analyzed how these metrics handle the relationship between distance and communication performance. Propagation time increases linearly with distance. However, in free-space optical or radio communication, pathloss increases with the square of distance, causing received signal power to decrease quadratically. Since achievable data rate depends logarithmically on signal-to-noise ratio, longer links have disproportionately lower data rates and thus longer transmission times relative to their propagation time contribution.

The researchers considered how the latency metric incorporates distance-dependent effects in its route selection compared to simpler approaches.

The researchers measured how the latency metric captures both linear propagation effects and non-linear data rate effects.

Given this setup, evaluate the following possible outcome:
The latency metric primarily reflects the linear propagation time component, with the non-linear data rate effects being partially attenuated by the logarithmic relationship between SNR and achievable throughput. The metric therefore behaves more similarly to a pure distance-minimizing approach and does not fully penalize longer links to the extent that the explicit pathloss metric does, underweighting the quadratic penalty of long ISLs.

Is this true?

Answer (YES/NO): NO